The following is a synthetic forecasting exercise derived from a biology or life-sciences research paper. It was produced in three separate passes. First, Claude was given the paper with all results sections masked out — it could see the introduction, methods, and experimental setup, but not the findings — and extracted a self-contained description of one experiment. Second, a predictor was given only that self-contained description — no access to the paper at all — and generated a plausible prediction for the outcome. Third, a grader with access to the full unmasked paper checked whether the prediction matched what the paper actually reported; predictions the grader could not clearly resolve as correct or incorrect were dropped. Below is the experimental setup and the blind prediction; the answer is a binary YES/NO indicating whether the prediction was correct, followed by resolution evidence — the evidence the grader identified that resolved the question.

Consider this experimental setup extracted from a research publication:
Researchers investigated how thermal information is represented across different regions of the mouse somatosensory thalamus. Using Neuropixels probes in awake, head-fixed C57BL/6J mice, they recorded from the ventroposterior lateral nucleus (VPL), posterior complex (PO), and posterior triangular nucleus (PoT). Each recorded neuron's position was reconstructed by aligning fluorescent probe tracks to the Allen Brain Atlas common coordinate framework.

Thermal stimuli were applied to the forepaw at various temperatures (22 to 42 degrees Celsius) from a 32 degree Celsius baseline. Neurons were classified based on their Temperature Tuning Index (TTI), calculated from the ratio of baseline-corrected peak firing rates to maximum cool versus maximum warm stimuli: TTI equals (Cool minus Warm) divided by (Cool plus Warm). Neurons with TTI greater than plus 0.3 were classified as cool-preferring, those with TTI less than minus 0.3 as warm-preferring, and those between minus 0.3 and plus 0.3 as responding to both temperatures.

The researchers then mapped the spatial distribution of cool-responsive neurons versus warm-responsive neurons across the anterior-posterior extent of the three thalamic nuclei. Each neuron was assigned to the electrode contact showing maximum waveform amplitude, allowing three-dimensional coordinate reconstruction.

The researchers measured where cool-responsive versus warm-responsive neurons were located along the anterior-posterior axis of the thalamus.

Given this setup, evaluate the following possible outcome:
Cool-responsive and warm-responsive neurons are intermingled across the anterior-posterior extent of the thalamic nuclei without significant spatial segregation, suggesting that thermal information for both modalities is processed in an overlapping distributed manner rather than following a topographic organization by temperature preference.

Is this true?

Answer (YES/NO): NO